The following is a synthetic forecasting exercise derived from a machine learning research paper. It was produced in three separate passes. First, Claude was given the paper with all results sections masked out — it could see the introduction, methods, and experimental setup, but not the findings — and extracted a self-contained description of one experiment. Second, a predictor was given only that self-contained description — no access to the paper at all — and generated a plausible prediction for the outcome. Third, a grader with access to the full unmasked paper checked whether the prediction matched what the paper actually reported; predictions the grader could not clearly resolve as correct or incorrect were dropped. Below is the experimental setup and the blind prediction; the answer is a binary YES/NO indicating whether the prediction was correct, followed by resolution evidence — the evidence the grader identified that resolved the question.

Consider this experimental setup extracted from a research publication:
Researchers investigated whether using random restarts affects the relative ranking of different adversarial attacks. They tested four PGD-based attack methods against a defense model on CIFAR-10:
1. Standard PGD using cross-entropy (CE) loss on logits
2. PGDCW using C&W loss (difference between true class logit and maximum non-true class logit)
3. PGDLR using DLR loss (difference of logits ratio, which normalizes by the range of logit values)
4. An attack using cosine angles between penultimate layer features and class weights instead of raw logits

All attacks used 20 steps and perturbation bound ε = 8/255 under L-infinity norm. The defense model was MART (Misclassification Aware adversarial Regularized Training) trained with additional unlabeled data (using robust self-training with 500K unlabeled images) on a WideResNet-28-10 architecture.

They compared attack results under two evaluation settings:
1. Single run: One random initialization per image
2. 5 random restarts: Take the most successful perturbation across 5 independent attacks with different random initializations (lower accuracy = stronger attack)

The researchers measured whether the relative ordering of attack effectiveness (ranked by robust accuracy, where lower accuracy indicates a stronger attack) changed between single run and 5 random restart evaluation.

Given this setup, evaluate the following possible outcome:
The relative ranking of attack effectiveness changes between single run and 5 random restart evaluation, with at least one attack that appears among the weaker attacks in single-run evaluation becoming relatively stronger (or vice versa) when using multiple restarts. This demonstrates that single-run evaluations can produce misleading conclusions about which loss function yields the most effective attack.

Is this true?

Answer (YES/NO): NO